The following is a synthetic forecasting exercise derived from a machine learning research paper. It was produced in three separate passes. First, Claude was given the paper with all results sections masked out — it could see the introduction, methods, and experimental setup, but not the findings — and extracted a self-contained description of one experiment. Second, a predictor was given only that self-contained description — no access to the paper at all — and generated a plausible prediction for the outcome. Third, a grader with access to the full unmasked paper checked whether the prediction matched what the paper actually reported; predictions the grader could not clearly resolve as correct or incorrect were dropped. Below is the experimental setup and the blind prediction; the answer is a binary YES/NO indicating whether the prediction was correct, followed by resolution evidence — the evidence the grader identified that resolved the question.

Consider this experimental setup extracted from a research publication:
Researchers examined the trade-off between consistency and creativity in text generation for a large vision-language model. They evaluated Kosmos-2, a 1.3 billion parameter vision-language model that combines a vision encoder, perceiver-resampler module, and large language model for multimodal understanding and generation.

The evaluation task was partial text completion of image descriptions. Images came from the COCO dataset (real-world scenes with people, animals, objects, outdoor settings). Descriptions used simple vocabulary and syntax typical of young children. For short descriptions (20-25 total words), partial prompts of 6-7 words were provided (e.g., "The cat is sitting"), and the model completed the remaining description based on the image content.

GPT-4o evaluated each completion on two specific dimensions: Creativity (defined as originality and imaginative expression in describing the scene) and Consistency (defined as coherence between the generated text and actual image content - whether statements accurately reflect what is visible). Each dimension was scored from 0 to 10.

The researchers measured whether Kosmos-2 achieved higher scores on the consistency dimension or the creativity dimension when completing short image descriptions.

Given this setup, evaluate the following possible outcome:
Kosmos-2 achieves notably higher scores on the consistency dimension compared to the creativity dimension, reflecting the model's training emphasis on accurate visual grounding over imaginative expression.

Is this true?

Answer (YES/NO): YES